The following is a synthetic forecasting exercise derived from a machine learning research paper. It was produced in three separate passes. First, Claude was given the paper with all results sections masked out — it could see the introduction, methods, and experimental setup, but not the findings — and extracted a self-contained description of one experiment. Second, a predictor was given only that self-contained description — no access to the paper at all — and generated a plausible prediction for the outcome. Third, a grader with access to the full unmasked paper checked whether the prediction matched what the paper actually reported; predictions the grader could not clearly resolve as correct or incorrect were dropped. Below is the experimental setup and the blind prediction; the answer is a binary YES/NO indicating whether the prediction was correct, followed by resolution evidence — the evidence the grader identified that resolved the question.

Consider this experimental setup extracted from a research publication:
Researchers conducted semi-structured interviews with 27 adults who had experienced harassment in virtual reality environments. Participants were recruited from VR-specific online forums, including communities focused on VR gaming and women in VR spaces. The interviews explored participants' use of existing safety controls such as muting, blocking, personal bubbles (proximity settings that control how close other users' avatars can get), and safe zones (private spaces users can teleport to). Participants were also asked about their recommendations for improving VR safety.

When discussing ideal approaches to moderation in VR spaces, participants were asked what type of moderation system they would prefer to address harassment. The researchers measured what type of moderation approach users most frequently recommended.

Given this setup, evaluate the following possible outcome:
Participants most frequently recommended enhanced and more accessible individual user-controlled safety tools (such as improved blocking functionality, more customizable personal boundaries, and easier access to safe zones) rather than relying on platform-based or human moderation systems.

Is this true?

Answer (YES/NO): NO